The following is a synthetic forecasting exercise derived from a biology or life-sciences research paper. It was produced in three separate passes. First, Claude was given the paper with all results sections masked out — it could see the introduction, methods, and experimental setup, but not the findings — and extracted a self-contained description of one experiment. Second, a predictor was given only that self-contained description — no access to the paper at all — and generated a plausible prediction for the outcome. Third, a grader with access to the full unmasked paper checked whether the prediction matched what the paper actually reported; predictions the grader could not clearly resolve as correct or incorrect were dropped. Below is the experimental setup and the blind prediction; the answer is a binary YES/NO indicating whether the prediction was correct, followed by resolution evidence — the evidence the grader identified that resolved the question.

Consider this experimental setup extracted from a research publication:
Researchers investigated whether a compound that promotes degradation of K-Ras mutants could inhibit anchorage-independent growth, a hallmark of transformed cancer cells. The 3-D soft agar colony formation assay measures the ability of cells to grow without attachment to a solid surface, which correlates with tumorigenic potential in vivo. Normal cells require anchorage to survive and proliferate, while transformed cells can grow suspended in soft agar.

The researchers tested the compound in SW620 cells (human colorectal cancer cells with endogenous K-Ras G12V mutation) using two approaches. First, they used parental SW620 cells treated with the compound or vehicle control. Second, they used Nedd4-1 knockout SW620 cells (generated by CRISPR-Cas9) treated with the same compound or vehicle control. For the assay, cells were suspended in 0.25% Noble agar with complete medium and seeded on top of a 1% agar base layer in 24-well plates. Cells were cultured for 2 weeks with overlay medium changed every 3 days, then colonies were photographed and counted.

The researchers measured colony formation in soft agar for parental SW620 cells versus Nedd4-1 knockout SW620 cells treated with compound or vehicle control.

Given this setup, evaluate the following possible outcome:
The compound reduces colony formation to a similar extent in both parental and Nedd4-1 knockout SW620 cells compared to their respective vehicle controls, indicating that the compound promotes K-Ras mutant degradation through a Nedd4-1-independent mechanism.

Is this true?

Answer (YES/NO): NO